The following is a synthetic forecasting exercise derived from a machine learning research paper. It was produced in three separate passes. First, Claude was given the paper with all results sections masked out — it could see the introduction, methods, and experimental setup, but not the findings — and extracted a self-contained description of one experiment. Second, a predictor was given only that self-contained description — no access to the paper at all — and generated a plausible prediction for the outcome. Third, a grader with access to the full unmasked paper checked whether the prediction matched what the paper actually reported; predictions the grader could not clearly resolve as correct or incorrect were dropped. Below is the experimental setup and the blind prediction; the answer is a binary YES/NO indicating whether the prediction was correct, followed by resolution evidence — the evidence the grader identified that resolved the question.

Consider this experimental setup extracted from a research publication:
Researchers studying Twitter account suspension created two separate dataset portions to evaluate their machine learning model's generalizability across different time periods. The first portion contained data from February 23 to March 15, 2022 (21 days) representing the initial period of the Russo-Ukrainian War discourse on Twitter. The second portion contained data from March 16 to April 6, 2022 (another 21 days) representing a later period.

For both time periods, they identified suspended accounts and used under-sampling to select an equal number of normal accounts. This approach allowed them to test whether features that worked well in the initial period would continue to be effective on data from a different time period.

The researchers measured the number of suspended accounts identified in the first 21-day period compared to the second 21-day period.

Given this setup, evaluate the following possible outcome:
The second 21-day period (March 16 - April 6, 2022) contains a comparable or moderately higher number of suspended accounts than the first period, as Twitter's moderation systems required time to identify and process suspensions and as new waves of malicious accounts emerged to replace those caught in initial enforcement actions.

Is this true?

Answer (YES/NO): NO